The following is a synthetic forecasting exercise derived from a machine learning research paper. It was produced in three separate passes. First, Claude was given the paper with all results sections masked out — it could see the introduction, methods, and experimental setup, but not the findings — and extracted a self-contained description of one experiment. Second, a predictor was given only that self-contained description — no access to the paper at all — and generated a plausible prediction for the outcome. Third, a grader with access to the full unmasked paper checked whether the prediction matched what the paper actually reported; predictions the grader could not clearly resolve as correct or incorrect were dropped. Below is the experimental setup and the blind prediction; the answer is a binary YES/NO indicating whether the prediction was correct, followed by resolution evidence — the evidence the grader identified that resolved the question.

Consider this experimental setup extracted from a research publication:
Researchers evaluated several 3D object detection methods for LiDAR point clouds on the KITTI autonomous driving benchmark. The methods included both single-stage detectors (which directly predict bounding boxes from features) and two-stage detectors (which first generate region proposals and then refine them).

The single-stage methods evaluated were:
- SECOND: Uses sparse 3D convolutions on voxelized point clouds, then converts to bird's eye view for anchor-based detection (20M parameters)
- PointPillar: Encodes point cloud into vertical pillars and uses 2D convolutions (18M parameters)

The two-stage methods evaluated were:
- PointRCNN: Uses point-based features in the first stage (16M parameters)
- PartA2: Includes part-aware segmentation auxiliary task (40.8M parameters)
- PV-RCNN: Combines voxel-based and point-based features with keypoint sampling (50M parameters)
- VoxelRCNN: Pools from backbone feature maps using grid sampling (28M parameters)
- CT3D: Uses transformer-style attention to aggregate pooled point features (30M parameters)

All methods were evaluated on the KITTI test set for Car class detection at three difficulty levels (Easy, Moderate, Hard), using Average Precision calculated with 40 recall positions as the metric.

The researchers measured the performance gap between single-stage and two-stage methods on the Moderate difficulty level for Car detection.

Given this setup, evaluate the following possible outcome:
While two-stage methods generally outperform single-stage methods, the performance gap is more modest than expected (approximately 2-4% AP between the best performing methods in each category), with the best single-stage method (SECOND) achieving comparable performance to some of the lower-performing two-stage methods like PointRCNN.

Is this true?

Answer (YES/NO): NO